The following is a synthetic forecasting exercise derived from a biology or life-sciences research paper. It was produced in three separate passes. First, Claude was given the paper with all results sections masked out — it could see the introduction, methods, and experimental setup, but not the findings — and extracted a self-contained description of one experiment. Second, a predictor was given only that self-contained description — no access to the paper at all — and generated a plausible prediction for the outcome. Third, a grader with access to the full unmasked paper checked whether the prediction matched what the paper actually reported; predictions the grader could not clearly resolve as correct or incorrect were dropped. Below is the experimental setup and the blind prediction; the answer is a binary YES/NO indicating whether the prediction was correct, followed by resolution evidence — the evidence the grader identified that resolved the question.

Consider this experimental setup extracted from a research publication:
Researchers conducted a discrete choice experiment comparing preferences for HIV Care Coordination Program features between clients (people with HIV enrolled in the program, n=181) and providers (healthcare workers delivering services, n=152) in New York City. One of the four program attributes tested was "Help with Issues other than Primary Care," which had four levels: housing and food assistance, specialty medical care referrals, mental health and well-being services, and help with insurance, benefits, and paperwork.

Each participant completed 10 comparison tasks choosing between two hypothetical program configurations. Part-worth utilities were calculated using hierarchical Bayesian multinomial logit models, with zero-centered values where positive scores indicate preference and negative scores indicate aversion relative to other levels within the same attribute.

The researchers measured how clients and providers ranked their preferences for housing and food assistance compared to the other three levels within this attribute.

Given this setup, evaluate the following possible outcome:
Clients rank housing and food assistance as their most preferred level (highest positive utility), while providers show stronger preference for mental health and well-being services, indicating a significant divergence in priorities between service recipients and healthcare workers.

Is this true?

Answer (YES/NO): NO